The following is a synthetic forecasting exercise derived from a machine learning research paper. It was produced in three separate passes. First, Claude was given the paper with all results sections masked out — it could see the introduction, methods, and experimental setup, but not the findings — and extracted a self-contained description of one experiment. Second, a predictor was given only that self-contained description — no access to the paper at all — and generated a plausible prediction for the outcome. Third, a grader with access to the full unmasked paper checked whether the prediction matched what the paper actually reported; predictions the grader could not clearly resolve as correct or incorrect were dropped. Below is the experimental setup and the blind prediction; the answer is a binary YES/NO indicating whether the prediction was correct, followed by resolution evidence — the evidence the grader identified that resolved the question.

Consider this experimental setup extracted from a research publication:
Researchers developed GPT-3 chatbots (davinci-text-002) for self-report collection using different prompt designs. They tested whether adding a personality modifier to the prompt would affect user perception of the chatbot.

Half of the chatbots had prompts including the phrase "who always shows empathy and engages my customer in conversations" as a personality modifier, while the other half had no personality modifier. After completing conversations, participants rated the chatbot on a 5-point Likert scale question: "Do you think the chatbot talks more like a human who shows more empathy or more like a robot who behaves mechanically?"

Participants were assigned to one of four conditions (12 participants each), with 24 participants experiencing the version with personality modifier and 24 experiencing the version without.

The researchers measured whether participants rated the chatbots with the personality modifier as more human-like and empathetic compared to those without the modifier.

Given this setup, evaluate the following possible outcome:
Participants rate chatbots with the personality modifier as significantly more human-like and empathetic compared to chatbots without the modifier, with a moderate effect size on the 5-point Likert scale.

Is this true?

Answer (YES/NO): NO